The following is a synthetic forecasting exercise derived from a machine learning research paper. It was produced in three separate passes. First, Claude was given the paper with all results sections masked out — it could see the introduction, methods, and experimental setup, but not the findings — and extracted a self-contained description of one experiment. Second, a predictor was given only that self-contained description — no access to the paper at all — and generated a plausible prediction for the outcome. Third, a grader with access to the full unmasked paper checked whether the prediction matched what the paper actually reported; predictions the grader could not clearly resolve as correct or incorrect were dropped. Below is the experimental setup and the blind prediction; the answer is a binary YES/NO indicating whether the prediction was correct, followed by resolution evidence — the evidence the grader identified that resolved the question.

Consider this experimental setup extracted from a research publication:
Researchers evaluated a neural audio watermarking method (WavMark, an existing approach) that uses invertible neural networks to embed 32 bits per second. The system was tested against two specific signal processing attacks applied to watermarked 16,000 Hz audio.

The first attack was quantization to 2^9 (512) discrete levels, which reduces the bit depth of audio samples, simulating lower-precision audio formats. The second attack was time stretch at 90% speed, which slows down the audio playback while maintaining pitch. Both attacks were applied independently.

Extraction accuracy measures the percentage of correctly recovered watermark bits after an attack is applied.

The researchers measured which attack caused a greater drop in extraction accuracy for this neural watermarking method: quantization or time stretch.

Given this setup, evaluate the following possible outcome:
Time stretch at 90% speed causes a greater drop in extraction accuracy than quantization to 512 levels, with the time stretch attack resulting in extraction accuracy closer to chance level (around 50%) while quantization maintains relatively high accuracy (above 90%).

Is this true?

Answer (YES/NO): NO